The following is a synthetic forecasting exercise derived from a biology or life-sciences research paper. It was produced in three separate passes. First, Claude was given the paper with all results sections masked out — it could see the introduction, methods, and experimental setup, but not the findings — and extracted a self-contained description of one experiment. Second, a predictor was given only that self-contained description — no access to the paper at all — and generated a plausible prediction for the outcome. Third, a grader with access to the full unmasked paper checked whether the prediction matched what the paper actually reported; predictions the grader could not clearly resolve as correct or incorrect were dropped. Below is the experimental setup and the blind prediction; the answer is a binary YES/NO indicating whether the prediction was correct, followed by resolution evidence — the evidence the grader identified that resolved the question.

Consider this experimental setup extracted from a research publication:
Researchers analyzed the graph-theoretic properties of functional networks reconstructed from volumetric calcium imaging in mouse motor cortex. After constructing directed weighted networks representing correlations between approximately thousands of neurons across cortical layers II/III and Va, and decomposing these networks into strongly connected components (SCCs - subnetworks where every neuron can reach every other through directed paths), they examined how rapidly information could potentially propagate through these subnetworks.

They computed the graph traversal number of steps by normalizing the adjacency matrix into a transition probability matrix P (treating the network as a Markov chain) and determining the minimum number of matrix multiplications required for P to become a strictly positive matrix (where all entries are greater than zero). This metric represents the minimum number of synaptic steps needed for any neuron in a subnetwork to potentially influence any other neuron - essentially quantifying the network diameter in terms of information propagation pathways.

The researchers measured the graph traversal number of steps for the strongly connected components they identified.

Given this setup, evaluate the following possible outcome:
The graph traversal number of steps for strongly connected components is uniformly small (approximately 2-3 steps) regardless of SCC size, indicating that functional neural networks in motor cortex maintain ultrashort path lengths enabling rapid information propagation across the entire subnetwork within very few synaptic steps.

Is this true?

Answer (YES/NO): NO